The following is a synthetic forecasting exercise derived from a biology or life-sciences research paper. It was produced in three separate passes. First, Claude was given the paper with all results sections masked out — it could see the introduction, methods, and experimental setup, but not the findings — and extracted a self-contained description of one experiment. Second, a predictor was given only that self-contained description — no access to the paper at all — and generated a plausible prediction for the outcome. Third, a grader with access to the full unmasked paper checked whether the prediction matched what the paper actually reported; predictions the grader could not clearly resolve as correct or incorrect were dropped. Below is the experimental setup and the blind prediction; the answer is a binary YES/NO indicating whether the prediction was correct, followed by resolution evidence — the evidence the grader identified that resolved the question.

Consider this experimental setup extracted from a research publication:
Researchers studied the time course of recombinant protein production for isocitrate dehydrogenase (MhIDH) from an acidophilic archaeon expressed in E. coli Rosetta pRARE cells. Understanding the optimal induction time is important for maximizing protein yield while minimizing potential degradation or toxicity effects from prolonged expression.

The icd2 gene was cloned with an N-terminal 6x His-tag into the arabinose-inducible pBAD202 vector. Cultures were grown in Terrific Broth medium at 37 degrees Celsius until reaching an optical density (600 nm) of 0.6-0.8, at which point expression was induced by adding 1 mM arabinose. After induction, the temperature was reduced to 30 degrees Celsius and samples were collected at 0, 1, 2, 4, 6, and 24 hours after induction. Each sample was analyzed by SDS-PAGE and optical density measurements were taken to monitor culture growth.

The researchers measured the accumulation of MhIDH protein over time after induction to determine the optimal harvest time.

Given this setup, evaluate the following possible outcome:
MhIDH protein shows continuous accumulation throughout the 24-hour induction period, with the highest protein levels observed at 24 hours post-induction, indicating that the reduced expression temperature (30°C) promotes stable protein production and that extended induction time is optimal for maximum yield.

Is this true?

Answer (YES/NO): NO